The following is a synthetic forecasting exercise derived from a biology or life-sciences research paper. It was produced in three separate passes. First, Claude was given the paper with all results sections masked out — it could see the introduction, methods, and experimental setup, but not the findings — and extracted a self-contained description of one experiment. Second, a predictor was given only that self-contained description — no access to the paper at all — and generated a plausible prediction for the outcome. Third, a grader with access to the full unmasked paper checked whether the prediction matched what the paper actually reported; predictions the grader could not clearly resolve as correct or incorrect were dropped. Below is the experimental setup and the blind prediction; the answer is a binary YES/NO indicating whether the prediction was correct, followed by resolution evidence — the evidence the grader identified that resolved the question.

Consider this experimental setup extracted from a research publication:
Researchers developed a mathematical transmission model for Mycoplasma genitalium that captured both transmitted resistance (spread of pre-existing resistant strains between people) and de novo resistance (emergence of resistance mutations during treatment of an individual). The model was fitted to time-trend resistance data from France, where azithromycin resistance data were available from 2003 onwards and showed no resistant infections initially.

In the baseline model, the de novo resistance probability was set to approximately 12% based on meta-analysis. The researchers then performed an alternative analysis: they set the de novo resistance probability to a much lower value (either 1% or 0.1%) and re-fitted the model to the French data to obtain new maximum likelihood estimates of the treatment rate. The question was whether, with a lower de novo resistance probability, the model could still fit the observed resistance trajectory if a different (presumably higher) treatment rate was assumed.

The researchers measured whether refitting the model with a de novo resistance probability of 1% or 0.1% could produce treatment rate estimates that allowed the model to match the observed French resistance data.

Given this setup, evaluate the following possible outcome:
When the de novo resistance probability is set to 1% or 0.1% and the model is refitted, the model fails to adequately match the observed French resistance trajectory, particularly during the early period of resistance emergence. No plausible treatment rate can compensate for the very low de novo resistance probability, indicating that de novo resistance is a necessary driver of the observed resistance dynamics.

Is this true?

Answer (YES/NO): YES